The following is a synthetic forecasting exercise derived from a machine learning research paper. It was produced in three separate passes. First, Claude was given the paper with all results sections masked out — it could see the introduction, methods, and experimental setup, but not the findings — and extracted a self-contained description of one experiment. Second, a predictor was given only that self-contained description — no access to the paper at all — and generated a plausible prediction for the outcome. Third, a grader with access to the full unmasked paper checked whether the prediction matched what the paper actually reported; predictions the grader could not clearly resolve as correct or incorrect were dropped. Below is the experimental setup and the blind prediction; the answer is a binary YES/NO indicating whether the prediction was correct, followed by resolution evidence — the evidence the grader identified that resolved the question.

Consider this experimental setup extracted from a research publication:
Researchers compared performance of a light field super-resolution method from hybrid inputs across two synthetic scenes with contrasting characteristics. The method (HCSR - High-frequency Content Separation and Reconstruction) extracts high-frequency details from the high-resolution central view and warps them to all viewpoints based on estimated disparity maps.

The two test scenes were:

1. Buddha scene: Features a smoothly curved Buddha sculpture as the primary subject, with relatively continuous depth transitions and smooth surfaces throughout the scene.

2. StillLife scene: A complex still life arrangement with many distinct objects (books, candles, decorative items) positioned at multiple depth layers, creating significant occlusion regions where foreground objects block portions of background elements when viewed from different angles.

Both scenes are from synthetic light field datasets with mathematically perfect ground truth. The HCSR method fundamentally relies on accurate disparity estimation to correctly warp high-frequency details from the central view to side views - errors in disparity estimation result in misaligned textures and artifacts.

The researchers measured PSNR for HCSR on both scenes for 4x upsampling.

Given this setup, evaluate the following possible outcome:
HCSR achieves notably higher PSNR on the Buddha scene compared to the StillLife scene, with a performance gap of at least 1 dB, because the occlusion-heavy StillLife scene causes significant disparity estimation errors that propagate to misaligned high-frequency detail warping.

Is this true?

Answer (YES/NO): YES